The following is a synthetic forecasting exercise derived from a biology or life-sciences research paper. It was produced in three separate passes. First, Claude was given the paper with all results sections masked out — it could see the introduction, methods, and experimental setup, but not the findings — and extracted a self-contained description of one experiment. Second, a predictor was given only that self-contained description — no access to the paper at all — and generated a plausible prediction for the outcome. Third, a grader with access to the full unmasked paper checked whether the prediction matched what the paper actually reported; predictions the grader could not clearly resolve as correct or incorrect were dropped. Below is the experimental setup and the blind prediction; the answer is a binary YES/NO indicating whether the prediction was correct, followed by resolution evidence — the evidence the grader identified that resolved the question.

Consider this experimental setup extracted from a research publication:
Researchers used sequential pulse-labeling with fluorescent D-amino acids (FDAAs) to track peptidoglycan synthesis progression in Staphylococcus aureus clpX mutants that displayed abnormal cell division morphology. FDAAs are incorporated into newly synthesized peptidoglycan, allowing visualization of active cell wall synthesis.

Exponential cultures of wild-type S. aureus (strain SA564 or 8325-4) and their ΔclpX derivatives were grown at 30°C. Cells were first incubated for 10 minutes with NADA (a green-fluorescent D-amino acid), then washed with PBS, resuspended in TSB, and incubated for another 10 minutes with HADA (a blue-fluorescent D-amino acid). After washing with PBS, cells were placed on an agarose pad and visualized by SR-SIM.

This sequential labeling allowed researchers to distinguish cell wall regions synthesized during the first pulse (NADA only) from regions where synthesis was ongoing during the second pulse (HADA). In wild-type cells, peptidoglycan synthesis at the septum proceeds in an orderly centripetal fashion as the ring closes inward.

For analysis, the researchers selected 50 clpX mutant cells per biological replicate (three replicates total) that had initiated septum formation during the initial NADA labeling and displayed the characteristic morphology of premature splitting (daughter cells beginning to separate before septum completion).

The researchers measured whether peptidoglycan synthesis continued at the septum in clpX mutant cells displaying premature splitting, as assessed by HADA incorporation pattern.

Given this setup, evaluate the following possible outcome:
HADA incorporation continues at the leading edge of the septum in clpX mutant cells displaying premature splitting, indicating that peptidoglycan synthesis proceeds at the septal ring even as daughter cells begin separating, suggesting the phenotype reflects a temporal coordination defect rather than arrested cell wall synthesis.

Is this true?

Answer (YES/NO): NO